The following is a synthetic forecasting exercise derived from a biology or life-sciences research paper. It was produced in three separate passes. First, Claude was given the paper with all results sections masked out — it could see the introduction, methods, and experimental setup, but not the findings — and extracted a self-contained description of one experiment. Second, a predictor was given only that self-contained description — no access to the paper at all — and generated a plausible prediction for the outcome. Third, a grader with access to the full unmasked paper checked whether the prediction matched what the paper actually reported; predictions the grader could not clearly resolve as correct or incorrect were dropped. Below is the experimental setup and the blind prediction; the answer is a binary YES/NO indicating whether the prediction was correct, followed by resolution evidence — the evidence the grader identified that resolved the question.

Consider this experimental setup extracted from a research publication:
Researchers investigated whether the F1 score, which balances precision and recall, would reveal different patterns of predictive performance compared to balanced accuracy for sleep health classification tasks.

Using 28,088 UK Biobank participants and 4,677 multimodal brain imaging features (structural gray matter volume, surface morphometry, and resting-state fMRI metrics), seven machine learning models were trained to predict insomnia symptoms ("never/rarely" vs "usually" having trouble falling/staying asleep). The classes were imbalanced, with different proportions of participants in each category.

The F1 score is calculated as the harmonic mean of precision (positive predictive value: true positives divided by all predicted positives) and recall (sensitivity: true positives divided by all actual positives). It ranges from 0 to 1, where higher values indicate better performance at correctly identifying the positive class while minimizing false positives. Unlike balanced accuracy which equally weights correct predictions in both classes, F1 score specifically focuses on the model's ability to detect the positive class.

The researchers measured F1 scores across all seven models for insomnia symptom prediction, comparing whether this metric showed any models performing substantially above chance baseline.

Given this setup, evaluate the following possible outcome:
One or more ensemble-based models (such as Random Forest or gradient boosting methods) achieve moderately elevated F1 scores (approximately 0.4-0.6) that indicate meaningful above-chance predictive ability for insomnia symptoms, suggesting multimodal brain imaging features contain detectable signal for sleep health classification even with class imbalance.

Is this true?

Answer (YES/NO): NO